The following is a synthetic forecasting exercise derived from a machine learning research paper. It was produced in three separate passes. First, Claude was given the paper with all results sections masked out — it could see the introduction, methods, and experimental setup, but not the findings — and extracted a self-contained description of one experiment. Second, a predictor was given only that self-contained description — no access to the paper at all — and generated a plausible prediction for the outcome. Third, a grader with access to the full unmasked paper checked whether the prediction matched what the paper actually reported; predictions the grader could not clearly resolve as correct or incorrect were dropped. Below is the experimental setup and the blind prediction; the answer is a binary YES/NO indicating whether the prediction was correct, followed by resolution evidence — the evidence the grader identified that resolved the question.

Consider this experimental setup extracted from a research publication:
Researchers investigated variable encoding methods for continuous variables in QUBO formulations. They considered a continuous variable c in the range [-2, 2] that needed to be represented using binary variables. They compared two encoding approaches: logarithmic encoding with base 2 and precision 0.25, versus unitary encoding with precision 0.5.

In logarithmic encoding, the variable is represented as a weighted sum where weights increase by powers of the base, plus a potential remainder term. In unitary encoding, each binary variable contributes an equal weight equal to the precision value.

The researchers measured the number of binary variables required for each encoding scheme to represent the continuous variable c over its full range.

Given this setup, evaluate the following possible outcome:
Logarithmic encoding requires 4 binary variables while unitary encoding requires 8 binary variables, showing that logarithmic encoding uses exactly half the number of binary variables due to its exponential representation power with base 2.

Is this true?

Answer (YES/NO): NO